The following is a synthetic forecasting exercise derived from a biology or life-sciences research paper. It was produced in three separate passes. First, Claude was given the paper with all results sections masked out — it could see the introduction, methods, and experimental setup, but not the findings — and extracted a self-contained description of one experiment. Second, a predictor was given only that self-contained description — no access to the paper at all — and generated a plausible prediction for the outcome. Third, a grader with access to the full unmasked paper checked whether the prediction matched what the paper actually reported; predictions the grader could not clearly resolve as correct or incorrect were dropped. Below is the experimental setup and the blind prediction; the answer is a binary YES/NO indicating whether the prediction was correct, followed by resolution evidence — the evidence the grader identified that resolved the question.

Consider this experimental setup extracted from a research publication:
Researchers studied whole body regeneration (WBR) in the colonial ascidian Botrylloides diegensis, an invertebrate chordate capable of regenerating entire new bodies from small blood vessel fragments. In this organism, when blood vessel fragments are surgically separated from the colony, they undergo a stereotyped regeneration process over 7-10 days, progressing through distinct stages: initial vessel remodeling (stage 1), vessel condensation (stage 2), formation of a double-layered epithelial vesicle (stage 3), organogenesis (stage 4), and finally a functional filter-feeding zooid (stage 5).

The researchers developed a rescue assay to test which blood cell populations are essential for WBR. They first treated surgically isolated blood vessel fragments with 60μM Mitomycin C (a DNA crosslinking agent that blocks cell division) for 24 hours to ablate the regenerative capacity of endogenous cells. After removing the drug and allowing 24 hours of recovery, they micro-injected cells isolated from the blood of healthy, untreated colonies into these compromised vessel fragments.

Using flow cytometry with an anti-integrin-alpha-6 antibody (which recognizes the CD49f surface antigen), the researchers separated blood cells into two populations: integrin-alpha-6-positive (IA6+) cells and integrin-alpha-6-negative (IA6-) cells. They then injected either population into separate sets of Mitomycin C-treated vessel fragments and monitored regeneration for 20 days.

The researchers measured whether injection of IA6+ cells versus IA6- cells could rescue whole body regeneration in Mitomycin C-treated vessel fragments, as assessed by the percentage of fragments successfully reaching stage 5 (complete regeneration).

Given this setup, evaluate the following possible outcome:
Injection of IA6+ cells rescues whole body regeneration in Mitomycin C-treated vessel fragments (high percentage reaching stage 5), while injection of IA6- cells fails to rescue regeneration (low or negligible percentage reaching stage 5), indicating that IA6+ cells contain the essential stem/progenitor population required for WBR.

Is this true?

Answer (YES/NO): YES